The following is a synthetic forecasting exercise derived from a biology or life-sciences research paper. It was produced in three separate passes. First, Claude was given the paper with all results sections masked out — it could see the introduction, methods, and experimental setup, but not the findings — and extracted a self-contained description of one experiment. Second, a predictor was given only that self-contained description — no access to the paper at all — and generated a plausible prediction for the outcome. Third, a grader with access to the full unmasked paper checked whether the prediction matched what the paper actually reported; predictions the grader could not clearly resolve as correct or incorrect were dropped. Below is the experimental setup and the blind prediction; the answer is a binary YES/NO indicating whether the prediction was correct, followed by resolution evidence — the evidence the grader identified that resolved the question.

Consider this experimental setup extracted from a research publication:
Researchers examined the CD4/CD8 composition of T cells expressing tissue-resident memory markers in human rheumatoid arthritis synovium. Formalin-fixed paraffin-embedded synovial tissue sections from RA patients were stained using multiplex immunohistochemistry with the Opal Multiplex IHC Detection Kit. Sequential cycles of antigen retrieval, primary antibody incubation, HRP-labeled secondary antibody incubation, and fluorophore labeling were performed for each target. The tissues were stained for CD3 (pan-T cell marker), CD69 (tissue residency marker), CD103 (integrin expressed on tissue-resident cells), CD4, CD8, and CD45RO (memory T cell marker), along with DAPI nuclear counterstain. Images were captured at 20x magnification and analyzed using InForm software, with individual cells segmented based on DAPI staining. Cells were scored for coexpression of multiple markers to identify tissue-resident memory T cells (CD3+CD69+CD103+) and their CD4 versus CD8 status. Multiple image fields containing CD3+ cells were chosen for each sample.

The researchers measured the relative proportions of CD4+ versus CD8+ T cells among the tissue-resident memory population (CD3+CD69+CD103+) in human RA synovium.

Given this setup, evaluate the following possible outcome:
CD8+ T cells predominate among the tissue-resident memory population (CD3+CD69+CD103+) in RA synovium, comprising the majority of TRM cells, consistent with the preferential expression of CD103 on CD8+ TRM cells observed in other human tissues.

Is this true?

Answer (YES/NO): YES